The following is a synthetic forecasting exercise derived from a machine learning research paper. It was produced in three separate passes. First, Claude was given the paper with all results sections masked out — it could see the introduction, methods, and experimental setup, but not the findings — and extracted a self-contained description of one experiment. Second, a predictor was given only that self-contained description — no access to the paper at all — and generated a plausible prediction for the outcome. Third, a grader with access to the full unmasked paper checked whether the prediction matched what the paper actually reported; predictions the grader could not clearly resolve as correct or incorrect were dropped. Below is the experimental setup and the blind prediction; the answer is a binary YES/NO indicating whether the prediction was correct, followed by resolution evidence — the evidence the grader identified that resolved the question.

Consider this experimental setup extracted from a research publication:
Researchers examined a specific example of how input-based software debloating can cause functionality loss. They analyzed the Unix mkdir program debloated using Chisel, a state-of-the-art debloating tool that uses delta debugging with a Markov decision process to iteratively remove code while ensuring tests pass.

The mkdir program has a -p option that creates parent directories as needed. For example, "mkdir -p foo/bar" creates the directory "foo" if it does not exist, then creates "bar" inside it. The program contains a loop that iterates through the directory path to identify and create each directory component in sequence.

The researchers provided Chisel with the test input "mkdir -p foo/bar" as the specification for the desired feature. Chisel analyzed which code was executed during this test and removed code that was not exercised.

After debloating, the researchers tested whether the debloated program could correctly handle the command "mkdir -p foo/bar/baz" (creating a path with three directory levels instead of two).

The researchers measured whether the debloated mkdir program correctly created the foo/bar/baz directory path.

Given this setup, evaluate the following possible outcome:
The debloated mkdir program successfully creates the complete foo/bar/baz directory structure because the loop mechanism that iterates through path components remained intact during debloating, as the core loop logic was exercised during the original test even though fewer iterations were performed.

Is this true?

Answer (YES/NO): NO